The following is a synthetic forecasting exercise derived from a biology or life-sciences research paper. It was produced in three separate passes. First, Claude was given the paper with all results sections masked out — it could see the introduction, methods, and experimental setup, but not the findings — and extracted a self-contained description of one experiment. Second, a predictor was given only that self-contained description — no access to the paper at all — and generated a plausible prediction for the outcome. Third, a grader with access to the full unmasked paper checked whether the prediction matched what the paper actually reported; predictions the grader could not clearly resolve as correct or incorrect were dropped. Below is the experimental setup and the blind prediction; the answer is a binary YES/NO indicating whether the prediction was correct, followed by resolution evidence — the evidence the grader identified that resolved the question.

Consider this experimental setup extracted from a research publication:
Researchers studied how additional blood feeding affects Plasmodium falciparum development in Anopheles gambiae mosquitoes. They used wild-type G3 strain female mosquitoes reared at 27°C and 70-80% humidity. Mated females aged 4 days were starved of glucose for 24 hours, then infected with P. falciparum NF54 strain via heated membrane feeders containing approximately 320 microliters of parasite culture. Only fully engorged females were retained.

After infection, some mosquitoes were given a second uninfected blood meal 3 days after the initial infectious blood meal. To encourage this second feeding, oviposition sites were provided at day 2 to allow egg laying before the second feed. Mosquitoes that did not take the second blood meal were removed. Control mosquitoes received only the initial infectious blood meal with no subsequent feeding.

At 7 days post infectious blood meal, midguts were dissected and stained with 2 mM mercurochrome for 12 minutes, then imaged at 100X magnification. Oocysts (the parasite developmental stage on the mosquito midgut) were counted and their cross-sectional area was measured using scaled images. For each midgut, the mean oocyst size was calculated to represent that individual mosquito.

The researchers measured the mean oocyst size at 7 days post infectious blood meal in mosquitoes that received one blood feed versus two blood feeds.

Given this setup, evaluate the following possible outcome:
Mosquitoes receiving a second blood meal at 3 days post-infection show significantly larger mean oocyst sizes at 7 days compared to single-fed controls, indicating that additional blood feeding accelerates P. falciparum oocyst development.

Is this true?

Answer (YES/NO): YES